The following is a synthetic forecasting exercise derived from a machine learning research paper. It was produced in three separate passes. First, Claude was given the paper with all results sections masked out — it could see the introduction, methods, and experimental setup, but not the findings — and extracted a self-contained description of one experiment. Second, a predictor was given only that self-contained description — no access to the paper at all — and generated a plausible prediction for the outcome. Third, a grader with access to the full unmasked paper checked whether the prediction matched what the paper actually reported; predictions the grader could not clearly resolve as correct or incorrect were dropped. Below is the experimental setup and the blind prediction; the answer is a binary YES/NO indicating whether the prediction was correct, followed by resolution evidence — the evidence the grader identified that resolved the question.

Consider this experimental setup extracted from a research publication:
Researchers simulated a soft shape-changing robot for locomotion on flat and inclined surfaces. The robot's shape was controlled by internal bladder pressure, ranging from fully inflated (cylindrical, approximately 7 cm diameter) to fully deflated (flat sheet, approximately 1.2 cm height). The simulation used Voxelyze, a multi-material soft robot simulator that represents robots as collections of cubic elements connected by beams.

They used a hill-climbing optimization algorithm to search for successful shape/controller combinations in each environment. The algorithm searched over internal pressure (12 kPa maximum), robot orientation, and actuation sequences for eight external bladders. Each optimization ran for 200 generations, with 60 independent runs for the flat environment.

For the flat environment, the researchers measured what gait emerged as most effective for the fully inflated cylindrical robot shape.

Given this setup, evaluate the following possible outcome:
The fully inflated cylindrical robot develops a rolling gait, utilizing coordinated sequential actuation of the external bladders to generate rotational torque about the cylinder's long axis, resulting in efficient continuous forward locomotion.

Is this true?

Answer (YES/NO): YES